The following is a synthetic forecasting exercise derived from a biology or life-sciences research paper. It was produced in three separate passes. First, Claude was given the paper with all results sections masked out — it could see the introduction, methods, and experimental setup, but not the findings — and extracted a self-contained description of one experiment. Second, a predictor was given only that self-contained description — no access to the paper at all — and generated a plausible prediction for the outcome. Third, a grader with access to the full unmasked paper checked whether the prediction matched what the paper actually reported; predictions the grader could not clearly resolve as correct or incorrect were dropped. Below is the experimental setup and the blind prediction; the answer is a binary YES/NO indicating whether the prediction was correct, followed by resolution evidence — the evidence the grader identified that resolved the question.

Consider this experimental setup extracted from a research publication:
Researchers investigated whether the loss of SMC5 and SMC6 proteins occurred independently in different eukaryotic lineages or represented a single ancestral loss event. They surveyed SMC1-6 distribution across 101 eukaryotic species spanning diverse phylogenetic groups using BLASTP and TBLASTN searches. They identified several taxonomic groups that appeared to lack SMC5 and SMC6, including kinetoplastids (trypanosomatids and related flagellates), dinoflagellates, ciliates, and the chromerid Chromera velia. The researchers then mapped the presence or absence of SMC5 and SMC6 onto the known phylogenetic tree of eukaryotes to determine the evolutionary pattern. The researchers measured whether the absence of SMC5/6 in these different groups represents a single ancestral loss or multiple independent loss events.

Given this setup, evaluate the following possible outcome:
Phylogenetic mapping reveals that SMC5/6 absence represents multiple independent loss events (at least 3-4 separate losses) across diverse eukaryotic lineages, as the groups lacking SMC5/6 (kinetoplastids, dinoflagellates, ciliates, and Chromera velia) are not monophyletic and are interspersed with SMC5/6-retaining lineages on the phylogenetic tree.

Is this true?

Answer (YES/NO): YES